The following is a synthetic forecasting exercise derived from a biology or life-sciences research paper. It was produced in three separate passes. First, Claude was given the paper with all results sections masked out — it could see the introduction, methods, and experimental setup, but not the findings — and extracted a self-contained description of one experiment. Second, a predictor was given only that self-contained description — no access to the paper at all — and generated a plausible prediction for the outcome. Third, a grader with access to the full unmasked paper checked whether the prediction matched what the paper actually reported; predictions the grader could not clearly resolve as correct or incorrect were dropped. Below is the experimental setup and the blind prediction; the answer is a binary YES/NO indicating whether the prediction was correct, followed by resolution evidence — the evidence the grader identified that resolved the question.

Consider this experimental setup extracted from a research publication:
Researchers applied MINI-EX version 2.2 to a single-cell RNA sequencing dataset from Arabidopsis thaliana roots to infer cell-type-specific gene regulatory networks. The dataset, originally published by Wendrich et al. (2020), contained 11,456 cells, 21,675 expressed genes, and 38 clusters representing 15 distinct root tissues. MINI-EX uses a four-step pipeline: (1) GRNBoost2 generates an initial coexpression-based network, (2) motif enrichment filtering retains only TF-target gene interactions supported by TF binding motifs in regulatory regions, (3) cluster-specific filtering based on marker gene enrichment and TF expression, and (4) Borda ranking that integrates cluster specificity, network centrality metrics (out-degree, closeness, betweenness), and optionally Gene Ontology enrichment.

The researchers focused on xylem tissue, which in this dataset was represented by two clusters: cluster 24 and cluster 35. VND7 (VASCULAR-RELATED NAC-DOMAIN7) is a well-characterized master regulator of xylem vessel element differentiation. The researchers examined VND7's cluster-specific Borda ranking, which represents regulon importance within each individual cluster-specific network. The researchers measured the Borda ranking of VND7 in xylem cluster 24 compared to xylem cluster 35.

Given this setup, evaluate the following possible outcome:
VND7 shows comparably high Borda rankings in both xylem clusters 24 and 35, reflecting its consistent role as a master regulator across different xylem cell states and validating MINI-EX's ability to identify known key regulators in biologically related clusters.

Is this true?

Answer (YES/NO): NO